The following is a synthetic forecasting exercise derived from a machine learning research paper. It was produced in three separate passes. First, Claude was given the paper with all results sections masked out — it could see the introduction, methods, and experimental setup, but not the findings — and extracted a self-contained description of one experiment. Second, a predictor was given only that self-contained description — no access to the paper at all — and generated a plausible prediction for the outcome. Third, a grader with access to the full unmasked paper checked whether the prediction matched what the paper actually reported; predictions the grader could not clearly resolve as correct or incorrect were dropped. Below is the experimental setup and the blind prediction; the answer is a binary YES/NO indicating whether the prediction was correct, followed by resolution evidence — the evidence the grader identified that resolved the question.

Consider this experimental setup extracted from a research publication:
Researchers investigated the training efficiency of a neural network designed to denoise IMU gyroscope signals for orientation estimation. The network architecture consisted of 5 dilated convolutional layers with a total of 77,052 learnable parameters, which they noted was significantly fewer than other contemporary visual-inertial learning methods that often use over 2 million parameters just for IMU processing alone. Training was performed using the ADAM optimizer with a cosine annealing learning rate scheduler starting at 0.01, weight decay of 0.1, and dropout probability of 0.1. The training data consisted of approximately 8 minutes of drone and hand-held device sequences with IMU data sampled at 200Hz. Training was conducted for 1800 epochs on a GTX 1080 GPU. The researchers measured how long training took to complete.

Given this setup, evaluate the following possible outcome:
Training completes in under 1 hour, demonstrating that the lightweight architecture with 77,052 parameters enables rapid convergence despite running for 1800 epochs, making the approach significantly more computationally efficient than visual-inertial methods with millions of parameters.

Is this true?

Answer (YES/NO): NO